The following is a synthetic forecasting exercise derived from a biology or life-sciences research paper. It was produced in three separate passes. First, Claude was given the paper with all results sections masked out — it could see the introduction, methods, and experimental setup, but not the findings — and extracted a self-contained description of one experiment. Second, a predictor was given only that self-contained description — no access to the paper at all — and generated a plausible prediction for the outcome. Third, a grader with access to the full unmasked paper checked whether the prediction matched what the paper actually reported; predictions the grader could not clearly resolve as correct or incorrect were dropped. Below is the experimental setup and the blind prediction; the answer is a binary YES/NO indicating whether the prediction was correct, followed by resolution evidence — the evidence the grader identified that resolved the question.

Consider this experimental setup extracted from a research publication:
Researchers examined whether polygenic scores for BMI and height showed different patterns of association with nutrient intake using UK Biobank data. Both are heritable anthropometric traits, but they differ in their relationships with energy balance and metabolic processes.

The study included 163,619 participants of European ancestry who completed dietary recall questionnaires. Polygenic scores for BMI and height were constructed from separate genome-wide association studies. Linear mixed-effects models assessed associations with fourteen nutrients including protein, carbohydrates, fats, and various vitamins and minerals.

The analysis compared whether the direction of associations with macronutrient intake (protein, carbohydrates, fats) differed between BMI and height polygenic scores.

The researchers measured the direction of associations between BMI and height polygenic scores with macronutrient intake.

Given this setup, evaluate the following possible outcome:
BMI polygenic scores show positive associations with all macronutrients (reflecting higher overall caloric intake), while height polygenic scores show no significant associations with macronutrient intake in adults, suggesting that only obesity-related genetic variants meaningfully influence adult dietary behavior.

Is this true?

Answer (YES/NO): NO